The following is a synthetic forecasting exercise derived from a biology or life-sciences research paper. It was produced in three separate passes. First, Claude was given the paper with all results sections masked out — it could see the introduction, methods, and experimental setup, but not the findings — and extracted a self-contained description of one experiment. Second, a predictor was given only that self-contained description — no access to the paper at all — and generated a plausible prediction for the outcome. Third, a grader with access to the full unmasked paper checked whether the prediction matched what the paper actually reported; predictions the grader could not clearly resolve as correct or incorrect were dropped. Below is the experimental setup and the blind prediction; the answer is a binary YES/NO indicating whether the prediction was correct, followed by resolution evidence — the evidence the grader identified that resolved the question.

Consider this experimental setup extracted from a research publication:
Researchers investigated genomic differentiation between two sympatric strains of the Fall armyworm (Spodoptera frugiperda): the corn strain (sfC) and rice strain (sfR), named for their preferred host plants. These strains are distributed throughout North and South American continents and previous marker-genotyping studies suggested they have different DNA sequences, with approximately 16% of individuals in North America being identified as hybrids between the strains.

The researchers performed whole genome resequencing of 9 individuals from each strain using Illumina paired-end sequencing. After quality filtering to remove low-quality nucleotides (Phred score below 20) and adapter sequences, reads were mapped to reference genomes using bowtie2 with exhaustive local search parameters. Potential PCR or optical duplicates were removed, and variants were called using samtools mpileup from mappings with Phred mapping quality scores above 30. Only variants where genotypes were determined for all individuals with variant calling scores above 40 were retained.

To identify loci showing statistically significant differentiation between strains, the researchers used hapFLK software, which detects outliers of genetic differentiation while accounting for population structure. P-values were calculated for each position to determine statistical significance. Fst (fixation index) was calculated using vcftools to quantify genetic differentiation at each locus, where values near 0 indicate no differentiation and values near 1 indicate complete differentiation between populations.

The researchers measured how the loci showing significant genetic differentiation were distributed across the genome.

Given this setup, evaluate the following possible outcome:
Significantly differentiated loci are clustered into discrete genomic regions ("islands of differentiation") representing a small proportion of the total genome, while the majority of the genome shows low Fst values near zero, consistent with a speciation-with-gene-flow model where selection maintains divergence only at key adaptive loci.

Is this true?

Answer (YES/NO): NO